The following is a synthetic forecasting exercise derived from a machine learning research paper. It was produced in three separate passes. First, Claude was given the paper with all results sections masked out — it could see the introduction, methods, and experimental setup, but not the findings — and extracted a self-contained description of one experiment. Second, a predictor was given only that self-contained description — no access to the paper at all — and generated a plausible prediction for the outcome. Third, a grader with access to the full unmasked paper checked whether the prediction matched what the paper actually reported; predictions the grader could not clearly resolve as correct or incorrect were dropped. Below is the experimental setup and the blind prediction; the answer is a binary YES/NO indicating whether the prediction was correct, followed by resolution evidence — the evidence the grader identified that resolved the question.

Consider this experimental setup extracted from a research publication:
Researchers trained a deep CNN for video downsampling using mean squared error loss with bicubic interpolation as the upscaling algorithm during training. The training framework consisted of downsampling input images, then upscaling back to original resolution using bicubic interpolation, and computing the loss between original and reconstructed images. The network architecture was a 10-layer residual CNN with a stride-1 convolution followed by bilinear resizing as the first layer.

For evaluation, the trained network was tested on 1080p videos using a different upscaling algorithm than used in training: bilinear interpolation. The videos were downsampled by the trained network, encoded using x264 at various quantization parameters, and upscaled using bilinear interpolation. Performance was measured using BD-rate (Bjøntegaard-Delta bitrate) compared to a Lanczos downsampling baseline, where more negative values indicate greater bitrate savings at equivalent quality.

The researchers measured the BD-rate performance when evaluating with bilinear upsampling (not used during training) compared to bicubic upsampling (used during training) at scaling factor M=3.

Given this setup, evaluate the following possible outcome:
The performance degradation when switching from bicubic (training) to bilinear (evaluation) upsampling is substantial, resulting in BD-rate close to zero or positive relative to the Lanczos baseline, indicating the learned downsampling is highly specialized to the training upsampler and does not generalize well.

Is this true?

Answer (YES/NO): NO